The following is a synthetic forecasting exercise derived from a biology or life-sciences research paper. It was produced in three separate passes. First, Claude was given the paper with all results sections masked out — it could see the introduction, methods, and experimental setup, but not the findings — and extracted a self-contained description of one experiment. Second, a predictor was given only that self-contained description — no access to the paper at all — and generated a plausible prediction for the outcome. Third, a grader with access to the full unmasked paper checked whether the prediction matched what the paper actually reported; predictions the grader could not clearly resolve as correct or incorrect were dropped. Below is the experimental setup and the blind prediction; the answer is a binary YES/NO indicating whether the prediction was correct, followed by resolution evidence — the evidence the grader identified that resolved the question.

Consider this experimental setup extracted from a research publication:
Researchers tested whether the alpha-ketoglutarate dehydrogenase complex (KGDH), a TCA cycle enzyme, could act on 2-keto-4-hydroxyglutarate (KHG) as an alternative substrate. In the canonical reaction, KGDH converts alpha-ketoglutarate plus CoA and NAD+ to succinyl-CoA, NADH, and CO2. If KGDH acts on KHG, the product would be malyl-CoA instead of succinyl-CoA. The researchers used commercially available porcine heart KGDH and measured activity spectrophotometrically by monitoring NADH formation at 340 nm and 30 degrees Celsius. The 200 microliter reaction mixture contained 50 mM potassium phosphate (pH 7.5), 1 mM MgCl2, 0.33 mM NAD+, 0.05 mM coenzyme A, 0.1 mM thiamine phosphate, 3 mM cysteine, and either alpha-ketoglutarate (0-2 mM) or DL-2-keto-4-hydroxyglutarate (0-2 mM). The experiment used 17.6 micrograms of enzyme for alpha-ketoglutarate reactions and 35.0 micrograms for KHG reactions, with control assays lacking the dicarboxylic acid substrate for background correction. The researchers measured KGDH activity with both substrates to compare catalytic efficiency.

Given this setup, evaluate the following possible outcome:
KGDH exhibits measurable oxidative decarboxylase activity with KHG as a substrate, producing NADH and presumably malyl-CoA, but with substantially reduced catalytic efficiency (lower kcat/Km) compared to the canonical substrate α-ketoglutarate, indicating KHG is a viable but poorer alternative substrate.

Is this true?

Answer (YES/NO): YES